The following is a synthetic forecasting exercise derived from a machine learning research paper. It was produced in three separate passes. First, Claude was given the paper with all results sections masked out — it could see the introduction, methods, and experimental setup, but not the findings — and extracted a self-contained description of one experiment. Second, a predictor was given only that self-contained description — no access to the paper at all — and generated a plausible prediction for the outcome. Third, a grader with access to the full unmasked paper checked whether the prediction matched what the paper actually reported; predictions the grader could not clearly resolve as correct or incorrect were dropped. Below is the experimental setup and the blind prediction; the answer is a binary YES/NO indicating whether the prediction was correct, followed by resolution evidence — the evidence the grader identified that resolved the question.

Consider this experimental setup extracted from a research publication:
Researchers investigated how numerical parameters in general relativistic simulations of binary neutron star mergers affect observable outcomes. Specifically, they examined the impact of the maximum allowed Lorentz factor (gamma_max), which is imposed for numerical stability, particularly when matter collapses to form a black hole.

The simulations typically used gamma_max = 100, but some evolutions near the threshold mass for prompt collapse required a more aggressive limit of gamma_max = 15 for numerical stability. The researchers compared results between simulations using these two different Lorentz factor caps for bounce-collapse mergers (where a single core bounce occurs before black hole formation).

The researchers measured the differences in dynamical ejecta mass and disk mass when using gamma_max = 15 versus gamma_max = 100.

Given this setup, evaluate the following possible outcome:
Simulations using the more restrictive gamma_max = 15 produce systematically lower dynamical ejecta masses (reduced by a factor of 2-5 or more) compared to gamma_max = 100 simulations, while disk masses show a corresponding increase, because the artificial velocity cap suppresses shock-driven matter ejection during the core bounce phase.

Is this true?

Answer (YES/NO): NO